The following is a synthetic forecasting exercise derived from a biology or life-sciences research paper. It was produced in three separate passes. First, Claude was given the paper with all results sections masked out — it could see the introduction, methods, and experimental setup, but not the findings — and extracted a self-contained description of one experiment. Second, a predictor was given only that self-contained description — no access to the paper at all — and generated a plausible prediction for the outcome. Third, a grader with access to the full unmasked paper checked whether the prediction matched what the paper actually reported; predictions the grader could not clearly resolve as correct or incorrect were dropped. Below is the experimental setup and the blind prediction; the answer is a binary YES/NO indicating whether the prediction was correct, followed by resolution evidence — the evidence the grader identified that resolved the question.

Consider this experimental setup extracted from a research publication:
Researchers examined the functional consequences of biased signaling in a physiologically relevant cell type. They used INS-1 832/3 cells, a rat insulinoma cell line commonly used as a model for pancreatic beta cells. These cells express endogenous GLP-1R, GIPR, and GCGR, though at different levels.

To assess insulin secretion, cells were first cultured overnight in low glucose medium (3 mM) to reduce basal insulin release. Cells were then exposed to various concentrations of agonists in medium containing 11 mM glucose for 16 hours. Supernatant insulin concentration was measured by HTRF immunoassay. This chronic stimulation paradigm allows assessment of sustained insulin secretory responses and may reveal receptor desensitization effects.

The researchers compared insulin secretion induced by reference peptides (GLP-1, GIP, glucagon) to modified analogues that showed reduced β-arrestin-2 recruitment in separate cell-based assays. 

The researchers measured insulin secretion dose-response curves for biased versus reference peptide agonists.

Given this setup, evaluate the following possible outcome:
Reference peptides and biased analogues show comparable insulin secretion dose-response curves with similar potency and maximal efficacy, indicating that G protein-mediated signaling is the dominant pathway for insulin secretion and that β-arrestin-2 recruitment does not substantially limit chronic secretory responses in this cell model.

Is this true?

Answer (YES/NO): NO